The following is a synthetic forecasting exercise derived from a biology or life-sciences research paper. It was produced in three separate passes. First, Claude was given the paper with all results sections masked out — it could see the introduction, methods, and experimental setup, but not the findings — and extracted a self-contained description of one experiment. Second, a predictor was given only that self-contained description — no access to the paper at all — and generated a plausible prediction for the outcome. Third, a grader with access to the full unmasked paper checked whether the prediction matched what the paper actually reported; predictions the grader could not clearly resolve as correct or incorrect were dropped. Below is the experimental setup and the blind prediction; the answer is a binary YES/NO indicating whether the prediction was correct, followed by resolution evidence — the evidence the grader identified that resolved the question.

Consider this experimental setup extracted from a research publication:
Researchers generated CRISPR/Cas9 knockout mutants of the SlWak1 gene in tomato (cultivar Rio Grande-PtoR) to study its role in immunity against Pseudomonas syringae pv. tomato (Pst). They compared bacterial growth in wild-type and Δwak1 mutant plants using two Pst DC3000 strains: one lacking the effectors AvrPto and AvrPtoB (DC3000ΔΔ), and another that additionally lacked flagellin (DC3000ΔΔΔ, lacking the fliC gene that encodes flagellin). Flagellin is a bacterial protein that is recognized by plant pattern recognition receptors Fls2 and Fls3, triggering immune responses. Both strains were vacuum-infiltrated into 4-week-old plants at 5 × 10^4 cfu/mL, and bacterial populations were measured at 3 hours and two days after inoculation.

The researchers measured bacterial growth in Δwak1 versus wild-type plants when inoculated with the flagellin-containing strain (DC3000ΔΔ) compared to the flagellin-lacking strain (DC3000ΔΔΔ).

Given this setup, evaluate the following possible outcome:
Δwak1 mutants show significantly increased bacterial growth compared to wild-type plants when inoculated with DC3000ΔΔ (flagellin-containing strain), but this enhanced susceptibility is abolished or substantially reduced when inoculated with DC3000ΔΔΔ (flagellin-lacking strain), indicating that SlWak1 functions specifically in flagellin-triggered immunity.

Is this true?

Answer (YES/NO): YES